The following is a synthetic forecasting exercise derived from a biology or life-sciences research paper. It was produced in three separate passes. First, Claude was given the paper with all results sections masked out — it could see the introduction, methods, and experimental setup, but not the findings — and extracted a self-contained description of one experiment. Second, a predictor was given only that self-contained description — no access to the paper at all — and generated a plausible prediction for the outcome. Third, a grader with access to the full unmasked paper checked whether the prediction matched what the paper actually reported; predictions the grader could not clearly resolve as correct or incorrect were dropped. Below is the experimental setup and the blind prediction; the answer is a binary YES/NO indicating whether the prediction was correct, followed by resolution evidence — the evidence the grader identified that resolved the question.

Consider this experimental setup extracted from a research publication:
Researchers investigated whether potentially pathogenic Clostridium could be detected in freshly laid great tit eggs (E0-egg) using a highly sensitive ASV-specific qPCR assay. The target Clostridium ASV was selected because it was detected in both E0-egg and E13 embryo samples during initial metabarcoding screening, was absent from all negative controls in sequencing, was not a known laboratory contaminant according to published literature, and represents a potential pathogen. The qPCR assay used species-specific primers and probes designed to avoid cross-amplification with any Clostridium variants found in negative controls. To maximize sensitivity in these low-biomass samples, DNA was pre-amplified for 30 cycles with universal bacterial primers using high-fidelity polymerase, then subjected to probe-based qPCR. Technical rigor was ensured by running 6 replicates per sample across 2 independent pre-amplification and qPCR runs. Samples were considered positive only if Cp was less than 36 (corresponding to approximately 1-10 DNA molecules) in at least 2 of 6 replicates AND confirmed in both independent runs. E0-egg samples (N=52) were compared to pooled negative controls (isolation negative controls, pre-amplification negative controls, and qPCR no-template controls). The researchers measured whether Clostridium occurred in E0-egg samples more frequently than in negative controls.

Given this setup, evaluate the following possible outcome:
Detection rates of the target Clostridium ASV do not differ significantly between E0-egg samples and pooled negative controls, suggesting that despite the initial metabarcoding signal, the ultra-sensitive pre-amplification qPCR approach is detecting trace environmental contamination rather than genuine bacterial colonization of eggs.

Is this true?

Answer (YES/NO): NO